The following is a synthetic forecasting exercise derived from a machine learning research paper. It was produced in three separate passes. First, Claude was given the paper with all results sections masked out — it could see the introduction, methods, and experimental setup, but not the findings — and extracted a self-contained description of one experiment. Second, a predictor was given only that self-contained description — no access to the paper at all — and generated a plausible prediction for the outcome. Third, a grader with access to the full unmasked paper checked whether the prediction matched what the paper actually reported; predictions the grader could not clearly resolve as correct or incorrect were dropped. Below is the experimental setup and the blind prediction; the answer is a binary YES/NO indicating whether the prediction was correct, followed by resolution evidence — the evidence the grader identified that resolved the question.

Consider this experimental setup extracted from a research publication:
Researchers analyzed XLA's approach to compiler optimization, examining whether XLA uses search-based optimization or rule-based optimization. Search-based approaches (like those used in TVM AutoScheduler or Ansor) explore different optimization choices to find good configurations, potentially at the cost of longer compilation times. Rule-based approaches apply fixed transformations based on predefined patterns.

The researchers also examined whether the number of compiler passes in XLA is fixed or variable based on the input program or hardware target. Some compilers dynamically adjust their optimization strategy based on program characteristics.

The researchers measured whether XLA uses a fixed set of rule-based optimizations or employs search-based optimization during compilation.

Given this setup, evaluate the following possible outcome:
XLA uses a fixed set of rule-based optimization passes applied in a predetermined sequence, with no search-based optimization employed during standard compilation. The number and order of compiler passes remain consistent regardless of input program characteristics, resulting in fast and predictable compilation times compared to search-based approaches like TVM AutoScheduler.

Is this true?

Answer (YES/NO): YES